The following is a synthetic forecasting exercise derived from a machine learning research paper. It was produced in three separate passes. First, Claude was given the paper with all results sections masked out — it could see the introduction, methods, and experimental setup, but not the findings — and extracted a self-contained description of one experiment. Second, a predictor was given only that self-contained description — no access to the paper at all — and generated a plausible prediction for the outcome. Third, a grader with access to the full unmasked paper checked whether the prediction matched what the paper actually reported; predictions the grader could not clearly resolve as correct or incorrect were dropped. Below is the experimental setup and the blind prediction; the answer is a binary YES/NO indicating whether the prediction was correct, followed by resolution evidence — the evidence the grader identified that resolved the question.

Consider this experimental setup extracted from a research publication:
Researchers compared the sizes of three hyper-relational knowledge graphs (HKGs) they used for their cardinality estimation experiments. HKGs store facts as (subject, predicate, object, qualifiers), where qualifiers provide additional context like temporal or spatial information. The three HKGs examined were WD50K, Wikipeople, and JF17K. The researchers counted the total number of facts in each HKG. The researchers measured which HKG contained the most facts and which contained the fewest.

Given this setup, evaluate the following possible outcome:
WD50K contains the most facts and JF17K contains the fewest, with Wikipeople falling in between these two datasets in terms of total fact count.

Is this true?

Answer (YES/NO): NO